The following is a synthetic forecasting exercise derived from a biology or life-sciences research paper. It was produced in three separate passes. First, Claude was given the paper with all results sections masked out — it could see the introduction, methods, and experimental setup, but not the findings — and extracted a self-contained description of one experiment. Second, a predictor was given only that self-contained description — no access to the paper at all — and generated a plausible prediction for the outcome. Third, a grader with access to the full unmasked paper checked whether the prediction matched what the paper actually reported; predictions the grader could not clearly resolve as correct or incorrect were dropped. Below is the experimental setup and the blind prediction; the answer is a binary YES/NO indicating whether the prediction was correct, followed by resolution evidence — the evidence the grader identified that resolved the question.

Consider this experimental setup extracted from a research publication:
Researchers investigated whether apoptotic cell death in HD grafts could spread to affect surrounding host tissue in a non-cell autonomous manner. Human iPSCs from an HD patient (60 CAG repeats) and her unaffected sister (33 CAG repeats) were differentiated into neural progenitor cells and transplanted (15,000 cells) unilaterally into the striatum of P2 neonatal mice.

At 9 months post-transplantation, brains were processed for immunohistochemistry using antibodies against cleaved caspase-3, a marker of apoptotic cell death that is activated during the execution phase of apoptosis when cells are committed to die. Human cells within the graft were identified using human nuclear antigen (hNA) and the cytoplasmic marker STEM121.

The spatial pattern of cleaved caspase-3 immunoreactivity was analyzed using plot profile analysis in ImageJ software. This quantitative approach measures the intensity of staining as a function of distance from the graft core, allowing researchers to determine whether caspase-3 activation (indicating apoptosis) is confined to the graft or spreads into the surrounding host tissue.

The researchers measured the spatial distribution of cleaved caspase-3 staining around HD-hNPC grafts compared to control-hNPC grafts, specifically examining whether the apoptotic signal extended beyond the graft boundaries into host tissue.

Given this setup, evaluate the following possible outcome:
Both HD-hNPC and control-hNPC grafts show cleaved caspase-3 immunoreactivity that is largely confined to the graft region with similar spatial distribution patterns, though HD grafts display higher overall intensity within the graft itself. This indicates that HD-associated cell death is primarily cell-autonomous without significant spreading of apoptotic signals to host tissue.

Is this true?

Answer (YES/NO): NO